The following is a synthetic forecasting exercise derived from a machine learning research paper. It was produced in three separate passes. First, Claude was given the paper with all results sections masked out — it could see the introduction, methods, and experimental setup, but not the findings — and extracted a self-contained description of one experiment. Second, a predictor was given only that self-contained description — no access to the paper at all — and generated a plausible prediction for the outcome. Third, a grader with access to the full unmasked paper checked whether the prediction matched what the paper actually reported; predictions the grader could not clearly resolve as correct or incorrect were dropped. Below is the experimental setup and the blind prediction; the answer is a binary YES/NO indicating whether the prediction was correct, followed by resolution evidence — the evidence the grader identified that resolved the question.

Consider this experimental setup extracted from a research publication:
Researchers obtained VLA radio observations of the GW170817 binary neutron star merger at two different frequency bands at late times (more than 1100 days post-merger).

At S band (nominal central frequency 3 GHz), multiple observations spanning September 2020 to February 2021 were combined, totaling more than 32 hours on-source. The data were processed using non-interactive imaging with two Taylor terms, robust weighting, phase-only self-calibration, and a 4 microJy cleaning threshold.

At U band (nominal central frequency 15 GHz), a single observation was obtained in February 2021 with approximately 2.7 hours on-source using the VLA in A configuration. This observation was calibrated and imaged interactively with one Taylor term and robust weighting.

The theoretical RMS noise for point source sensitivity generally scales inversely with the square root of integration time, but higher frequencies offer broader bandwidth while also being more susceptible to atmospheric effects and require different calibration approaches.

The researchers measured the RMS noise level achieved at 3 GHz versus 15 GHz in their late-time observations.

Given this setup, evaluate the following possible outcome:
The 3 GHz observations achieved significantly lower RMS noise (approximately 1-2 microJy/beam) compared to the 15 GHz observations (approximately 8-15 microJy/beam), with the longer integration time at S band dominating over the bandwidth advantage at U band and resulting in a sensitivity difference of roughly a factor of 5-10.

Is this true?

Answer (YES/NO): NO